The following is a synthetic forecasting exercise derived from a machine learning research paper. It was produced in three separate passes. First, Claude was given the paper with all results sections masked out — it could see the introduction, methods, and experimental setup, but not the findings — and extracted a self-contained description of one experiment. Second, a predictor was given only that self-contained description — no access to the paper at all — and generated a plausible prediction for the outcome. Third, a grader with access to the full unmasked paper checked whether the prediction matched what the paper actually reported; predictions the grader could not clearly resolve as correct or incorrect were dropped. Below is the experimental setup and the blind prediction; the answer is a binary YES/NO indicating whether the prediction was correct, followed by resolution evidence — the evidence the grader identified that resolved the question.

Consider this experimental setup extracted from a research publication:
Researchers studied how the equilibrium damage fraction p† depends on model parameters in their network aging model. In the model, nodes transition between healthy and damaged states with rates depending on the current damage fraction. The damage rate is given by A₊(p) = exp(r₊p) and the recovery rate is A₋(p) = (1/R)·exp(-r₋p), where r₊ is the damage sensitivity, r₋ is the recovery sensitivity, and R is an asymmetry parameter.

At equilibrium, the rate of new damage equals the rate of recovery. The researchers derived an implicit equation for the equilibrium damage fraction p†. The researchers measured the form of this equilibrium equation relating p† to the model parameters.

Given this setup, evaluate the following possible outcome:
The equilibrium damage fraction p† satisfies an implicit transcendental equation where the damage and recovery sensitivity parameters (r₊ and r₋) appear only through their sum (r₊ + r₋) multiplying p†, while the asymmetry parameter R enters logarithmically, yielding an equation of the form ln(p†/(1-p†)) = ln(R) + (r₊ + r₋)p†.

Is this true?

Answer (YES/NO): YES